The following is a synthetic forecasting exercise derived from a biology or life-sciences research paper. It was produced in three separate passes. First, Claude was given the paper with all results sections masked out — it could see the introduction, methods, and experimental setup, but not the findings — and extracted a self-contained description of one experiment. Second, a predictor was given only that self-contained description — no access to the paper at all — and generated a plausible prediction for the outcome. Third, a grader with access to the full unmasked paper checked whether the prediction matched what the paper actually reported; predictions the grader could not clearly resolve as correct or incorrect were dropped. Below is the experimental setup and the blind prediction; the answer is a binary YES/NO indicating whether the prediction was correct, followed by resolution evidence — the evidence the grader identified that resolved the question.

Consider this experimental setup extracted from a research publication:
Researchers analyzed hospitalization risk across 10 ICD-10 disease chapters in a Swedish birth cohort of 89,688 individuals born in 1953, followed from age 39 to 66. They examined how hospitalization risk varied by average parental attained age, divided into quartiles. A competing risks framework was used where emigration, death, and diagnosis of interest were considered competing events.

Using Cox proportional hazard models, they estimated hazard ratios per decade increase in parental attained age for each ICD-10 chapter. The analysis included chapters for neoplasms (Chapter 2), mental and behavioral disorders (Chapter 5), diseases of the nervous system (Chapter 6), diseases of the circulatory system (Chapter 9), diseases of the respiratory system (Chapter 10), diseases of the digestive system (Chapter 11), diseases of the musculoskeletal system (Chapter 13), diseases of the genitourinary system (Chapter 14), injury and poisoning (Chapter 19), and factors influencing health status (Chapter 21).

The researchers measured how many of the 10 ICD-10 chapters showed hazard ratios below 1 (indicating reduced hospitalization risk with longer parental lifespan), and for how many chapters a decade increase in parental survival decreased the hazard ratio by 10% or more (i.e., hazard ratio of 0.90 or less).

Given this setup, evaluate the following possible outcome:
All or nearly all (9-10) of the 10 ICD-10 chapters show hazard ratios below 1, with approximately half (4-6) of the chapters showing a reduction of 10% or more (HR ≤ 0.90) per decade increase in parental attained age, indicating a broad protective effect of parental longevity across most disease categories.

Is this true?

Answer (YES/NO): NO